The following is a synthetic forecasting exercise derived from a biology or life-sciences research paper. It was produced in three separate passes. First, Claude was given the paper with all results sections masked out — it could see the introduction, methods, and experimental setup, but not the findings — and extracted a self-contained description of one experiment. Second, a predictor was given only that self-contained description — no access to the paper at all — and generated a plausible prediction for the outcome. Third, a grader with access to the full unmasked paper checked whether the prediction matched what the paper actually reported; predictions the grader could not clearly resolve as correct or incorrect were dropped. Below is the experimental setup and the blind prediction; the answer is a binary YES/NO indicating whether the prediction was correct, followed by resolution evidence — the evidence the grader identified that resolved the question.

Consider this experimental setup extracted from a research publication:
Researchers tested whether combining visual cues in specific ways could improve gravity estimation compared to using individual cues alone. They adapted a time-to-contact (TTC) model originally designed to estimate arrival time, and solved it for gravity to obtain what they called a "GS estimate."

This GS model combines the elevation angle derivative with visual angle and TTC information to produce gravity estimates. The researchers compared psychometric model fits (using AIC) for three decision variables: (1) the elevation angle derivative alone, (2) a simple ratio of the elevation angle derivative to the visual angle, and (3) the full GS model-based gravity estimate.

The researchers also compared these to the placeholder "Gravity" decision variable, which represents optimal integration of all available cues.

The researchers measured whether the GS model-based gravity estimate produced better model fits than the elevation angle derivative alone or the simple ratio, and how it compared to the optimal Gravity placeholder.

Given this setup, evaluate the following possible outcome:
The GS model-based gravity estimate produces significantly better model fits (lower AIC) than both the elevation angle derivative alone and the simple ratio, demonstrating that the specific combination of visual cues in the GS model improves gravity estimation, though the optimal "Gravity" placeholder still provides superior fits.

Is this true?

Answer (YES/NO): YES